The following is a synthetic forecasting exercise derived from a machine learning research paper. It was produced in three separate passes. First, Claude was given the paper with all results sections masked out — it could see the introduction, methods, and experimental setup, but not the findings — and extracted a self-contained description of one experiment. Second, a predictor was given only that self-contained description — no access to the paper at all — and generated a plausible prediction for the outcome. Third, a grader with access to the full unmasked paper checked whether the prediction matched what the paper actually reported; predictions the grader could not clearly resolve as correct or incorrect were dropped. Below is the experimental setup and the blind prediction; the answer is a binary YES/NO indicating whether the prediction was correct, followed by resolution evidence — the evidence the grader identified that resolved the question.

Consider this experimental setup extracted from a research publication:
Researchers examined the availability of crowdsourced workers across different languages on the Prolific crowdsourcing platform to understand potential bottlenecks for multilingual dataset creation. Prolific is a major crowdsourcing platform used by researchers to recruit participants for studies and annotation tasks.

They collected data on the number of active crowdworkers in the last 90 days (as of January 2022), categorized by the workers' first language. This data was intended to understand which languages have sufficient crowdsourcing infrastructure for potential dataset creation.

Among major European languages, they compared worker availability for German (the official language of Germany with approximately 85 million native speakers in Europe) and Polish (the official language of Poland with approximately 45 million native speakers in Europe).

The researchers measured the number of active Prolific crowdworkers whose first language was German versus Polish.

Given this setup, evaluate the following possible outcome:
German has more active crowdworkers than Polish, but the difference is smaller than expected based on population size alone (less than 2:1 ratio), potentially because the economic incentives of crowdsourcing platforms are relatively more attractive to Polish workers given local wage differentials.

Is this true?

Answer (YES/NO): NO